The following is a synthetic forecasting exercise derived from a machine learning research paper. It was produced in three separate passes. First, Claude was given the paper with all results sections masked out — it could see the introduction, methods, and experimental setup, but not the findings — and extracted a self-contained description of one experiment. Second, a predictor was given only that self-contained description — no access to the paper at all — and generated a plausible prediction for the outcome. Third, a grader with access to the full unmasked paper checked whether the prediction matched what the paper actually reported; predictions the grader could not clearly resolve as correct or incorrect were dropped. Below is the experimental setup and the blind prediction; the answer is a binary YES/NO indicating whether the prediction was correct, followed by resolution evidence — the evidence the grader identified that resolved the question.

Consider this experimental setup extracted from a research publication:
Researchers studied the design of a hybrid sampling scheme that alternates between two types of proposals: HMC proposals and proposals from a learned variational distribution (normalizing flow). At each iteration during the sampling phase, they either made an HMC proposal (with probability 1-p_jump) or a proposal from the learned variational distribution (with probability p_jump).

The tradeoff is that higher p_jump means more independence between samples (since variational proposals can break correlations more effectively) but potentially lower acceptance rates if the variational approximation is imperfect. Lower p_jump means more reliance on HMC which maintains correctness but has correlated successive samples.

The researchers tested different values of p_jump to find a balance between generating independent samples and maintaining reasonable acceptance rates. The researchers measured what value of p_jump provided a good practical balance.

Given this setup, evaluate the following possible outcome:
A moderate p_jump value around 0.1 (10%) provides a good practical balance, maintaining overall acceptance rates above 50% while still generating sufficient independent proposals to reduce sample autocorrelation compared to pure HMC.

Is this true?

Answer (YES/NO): NO